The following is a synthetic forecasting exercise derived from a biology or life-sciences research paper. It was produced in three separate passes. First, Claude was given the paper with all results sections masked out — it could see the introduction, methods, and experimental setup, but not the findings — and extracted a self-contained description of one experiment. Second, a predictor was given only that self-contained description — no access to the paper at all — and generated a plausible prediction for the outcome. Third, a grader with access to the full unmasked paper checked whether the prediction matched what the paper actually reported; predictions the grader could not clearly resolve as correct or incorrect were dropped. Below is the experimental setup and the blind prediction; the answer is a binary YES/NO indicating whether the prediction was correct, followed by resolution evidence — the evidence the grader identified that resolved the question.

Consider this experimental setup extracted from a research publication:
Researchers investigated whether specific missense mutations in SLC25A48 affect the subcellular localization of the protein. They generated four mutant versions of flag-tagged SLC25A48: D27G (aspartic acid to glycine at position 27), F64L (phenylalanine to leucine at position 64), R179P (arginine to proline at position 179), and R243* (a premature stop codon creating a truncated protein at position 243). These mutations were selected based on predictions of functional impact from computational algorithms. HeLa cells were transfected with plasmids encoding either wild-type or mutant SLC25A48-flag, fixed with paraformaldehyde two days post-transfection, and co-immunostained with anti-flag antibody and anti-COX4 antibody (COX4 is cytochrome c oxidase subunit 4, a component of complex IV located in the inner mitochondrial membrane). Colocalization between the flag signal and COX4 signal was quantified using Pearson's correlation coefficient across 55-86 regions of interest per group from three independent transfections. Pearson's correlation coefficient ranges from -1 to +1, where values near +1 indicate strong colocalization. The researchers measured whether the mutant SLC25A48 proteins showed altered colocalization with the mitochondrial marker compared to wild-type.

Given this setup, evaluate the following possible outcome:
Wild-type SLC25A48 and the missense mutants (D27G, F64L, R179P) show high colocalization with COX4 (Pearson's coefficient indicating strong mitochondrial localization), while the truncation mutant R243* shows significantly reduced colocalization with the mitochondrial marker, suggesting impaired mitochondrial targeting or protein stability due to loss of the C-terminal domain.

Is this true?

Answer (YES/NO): NO